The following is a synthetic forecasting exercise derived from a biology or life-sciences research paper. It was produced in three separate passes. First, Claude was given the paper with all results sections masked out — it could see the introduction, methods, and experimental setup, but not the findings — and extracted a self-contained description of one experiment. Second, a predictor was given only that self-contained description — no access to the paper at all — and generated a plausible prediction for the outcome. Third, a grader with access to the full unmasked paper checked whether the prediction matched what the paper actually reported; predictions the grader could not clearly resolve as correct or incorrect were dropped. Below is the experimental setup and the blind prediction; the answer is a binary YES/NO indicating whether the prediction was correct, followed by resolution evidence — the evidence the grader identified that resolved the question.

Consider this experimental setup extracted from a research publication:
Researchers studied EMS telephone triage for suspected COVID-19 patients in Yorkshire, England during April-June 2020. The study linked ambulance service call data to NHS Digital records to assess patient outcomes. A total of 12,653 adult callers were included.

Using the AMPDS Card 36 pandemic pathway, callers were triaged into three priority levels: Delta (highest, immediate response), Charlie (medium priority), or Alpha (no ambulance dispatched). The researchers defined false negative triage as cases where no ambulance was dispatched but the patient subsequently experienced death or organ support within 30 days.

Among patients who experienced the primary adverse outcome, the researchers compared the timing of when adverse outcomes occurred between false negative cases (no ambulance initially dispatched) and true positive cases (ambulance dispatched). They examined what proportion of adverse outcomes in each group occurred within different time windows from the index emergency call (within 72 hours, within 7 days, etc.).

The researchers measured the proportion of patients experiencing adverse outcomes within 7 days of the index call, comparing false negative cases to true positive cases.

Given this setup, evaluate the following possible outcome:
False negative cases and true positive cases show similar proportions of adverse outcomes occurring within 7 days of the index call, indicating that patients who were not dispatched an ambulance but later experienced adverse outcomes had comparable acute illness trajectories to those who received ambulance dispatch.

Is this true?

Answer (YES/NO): YES